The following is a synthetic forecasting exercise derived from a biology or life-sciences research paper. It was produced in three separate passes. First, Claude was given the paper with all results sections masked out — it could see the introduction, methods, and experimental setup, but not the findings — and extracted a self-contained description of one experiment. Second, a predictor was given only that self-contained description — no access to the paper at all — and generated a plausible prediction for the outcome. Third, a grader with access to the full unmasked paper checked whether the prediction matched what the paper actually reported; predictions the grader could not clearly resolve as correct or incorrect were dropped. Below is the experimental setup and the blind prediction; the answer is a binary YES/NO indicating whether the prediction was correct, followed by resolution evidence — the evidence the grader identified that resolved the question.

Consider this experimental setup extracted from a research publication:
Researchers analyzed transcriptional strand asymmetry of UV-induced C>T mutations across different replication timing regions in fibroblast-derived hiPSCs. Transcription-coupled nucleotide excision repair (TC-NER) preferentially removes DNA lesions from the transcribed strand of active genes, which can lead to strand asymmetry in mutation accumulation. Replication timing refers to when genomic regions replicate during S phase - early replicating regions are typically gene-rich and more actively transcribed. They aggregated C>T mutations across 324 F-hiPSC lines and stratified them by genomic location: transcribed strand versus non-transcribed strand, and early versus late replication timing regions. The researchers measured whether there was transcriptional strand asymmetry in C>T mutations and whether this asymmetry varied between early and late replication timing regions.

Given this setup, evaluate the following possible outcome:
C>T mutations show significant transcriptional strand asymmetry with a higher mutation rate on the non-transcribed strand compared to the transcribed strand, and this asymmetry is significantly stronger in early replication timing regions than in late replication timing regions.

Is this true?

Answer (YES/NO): YES